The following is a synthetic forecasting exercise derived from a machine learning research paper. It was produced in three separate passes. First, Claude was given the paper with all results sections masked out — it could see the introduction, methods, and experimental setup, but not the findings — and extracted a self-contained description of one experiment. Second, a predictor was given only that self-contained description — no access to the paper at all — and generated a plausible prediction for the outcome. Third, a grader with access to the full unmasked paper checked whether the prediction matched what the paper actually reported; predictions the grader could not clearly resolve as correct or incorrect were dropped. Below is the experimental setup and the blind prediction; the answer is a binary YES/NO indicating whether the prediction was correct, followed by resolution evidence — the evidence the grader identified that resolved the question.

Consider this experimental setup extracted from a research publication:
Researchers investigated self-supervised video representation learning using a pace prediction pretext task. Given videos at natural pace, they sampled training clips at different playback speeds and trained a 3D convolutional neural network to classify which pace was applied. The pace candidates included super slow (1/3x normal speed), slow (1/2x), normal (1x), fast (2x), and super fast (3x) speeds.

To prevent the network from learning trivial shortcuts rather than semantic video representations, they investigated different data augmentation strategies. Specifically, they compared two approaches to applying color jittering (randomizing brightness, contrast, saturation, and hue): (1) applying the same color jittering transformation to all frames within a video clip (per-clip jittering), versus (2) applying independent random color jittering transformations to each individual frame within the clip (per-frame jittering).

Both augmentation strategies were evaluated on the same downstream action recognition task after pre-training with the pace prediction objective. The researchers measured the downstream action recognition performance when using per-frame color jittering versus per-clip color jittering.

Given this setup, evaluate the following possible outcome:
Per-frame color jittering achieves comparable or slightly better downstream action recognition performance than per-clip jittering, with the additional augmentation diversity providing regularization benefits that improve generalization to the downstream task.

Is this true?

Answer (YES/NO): NO